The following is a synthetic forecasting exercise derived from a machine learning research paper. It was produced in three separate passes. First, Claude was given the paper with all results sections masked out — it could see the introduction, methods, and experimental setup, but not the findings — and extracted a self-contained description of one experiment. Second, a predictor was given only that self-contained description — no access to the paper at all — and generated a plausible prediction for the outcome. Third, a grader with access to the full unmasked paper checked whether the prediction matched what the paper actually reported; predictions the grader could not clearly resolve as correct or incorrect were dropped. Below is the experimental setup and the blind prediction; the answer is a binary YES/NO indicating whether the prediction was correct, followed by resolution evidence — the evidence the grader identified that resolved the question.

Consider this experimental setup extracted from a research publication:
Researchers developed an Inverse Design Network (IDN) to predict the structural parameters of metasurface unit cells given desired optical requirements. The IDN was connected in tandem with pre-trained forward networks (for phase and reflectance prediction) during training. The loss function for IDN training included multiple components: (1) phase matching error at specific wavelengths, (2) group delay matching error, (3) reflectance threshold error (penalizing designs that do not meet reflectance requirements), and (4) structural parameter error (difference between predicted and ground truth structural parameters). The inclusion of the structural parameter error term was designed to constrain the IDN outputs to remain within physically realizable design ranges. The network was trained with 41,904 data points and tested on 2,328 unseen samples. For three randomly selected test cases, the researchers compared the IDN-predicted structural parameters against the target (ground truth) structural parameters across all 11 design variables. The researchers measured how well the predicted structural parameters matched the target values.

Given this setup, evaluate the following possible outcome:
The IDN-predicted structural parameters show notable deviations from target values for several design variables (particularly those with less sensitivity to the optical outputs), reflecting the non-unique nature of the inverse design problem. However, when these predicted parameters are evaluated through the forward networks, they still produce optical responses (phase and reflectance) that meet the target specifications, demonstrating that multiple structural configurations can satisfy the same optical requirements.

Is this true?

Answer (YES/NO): YES